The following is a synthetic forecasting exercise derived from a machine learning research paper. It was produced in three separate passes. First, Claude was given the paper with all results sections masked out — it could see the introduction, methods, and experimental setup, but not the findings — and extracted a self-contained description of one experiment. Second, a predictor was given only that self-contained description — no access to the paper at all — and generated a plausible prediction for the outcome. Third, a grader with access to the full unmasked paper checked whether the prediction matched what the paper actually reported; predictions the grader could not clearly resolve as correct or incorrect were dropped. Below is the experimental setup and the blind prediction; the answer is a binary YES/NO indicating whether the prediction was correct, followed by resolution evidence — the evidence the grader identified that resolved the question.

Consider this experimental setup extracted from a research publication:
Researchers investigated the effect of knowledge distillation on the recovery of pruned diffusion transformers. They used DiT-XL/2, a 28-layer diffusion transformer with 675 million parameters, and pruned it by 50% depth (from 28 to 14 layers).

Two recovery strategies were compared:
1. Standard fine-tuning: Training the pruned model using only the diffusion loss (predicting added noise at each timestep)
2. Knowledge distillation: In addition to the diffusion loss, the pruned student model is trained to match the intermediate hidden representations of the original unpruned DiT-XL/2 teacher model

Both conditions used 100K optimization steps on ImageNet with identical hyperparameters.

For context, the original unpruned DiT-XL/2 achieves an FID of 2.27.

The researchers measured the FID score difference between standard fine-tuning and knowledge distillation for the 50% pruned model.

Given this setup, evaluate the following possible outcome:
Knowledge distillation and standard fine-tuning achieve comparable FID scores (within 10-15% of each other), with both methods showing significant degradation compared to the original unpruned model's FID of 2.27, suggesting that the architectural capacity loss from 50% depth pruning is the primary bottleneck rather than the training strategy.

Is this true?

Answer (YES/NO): NO